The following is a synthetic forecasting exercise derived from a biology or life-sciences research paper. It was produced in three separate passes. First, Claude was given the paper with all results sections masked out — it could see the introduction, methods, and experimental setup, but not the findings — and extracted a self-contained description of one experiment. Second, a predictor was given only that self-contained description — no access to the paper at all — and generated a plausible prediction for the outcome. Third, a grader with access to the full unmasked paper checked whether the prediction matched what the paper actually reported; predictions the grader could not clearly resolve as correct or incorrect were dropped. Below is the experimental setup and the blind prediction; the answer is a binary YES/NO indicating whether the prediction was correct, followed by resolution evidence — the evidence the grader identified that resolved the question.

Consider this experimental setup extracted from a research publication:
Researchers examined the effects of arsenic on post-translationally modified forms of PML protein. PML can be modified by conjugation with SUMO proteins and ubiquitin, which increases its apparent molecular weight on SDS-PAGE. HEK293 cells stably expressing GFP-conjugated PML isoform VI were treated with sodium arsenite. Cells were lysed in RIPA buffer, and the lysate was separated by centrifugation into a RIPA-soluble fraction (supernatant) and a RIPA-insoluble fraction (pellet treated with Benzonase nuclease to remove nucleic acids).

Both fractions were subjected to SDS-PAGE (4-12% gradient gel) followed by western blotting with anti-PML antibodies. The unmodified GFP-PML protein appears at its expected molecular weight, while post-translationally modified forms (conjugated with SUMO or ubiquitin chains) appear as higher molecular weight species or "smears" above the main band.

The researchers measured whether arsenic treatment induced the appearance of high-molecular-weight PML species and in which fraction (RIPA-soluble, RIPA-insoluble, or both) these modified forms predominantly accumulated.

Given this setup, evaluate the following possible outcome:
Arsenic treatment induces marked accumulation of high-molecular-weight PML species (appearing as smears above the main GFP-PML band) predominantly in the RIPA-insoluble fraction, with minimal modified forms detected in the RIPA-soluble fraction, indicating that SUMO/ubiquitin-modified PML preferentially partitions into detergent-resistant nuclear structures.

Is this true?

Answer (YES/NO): NO